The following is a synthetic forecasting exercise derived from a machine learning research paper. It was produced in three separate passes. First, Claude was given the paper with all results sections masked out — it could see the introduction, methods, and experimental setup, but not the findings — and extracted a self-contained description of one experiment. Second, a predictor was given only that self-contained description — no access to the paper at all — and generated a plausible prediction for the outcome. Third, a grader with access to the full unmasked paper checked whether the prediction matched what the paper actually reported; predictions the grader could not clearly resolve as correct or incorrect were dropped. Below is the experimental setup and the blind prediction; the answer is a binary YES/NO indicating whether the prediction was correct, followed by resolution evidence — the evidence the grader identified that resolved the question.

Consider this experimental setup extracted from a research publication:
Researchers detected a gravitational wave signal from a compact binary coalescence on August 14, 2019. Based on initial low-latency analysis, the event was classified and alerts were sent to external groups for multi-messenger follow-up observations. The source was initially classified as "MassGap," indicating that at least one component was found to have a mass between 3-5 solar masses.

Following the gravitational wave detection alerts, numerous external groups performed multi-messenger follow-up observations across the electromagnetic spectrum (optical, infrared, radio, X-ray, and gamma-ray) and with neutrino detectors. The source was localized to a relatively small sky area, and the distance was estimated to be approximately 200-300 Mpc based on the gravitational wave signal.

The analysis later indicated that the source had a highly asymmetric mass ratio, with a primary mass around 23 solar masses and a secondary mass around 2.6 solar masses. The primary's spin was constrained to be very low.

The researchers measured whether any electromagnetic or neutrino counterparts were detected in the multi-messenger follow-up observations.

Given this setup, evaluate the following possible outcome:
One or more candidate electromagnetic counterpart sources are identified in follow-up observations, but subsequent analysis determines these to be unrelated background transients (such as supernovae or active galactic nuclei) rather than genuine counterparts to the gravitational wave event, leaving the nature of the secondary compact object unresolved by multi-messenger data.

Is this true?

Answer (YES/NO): NO